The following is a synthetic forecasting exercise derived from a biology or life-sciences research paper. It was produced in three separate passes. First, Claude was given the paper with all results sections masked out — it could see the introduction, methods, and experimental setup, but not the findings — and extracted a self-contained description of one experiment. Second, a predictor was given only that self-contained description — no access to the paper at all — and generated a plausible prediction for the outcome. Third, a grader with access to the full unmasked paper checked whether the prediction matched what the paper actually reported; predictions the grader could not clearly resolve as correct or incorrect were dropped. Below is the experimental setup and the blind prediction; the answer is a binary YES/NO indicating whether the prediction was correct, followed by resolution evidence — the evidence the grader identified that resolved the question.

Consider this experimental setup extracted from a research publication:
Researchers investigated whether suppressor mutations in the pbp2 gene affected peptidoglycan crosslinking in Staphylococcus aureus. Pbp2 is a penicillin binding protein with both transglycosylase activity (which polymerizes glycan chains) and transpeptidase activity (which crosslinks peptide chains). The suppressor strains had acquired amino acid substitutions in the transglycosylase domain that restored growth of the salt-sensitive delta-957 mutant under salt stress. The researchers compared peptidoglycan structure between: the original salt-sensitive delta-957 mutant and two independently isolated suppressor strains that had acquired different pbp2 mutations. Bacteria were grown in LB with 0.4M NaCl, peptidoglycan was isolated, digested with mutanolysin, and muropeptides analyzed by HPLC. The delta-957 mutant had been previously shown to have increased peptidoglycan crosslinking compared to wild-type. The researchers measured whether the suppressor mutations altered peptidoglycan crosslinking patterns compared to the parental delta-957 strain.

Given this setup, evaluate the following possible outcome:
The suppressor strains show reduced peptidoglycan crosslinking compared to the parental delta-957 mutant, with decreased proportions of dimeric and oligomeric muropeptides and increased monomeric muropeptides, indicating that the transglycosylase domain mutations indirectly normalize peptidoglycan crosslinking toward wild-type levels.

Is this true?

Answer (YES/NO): NO